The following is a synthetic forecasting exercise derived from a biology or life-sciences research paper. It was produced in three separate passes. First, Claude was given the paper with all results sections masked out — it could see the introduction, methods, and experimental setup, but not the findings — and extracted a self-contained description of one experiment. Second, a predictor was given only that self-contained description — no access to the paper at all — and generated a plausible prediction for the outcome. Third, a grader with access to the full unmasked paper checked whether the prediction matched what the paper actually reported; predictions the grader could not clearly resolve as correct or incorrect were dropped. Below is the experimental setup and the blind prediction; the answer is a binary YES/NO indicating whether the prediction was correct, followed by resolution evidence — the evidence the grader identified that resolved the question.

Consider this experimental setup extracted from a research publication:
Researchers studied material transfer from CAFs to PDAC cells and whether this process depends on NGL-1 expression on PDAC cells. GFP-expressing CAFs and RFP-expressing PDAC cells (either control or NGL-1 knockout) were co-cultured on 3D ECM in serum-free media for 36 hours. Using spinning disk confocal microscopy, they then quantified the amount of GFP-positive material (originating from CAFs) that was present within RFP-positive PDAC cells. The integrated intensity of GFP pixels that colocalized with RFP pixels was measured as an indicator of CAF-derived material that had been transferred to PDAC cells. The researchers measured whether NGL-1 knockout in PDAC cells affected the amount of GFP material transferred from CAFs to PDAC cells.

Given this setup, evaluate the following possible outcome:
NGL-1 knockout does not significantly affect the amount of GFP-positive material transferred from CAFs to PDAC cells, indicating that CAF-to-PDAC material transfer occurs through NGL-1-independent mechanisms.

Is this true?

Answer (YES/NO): NO